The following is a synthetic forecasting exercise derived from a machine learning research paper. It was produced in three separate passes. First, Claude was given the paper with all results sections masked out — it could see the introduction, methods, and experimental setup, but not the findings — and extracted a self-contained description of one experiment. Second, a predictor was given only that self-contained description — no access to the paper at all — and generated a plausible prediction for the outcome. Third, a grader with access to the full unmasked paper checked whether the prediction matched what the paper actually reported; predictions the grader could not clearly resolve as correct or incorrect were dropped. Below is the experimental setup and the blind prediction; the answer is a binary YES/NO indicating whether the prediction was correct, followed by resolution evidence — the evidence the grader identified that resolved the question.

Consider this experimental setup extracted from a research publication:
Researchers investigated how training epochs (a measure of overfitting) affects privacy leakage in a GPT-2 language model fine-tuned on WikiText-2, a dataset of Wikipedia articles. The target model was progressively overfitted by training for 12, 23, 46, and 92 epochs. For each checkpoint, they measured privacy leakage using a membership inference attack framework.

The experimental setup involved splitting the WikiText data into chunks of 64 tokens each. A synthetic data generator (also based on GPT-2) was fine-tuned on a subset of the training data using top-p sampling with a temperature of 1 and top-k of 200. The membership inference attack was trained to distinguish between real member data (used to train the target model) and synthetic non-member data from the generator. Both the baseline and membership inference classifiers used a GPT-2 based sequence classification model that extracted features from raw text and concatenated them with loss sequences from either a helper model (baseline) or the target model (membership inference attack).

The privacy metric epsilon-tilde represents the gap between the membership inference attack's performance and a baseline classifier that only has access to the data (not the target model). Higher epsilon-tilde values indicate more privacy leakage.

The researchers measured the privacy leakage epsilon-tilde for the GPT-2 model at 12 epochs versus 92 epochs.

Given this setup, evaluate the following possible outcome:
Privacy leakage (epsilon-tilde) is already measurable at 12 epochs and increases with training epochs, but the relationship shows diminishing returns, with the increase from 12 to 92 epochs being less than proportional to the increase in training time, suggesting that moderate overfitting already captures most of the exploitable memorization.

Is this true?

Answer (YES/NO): NO